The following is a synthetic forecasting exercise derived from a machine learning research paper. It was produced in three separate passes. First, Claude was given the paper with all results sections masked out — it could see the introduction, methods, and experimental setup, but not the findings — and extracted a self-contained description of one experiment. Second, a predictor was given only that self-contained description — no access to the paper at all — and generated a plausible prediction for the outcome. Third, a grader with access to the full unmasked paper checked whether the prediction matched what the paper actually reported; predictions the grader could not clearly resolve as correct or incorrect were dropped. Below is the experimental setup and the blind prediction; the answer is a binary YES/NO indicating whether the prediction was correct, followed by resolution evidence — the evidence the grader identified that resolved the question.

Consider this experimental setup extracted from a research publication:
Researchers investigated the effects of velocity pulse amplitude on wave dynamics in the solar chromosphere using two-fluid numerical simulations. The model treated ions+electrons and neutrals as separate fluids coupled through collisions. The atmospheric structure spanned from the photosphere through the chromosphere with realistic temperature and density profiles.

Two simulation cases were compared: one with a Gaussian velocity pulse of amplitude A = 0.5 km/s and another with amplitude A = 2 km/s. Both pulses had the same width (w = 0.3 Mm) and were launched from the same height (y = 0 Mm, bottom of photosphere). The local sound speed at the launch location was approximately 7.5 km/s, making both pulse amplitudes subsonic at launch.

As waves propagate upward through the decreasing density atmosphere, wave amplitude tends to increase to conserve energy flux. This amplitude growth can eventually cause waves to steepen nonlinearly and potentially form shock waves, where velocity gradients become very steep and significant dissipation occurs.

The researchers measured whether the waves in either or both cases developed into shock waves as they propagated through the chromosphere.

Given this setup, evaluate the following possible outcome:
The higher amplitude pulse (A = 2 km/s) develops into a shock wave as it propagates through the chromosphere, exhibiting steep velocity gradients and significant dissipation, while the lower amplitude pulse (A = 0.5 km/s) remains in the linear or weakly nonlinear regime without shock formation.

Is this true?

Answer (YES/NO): NO